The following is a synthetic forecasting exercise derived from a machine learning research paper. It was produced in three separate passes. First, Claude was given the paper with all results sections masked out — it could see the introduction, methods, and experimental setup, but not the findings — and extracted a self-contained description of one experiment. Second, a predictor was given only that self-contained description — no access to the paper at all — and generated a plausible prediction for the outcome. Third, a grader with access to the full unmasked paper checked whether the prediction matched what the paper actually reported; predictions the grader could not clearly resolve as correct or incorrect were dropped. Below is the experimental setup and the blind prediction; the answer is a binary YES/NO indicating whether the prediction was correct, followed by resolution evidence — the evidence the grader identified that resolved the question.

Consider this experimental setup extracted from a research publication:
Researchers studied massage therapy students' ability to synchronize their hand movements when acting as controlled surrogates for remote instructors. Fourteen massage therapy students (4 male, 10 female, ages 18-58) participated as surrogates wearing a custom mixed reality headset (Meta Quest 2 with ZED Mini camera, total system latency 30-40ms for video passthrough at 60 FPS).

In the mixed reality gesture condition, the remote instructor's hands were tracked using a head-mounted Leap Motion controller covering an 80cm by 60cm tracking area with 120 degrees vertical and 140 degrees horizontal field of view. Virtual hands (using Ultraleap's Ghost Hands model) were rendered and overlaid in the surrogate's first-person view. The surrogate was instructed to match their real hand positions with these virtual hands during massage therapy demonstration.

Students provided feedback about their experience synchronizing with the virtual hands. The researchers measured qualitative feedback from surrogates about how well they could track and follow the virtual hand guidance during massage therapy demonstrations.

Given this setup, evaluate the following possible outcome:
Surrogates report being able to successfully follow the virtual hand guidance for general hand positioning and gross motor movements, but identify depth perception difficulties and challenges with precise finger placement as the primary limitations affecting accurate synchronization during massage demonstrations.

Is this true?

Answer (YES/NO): NO